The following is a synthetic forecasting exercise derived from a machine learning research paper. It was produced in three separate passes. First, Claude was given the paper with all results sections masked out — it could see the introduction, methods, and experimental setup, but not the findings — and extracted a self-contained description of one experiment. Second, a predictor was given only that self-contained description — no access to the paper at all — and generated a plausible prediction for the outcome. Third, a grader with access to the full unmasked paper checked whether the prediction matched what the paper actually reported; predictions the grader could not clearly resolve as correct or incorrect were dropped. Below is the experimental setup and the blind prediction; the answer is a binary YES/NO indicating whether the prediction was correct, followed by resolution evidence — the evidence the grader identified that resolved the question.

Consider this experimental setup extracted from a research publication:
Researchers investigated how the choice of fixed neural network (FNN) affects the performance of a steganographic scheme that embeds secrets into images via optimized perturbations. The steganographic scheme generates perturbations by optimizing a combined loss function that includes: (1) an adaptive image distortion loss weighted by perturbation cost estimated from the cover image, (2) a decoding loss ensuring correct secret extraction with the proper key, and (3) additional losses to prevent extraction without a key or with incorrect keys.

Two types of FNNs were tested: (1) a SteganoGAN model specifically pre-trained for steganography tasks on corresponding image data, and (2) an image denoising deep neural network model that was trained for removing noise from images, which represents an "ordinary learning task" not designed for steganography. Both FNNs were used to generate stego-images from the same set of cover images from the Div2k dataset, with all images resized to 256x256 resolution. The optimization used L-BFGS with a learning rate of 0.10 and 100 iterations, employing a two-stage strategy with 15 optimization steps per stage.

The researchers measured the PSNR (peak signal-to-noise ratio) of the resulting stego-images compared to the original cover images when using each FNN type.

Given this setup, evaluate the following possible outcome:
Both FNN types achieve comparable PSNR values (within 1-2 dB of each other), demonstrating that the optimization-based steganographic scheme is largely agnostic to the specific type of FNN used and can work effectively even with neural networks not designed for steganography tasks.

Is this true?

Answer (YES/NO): NO